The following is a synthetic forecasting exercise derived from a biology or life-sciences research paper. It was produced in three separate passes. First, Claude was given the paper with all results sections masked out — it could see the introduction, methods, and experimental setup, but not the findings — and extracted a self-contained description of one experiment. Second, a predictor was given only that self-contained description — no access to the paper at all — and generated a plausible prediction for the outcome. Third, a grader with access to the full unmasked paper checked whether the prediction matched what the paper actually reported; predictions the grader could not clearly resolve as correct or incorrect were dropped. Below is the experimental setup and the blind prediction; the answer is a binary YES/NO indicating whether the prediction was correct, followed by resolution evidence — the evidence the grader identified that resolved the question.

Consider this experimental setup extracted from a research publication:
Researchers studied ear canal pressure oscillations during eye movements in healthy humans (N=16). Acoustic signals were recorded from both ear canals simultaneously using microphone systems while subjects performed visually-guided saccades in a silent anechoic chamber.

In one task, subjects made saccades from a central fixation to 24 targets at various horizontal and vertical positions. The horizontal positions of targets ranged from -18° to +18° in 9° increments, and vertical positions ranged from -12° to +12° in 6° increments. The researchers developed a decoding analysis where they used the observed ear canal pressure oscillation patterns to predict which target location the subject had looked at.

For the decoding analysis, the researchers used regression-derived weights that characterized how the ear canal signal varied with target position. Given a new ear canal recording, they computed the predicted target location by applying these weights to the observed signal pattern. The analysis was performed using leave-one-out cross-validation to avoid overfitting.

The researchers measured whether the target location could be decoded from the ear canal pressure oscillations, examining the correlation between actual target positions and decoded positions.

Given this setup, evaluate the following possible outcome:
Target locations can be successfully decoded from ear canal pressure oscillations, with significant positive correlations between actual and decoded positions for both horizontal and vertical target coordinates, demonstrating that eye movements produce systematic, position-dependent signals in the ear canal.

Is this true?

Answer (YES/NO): YES